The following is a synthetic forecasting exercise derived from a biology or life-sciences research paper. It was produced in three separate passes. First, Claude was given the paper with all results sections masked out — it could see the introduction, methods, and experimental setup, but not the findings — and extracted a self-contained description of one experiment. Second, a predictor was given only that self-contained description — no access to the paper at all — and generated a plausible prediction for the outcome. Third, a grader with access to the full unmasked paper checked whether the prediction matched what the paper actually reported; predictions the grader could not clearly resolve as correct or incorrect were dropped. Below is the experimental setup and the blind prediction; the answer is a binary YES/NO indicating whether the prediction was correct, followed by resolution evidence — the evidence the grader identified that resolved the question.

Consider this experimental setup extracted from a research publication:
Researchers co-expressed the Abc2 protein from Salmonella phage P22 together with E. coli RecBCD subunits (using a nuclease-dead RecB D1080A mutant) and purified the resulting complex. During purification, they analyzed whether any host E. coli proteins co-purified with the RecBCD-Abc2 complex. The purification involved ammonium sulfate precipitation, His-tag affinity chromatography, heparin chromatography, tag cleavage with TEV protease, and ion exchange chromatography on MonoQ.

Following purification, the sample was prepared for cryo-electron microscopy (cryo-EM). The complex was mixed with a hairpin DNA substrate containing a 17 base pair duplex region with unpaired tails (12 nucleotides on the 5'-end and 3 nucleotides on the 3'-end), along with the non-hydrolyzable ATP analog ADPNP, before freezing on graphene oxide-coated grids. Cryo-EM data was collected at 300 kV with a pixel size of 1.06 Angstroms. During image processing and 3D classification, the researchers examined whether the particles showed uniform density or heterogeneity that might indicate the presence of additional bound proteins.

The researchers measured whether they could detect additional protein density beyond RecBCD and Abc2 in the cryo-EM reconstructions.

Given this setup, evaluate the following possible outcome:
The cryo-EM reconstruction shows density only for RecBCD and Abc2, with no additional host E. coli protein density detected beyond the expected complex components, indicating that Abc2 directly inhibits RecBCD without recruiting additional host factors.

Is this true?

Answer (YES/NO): NO